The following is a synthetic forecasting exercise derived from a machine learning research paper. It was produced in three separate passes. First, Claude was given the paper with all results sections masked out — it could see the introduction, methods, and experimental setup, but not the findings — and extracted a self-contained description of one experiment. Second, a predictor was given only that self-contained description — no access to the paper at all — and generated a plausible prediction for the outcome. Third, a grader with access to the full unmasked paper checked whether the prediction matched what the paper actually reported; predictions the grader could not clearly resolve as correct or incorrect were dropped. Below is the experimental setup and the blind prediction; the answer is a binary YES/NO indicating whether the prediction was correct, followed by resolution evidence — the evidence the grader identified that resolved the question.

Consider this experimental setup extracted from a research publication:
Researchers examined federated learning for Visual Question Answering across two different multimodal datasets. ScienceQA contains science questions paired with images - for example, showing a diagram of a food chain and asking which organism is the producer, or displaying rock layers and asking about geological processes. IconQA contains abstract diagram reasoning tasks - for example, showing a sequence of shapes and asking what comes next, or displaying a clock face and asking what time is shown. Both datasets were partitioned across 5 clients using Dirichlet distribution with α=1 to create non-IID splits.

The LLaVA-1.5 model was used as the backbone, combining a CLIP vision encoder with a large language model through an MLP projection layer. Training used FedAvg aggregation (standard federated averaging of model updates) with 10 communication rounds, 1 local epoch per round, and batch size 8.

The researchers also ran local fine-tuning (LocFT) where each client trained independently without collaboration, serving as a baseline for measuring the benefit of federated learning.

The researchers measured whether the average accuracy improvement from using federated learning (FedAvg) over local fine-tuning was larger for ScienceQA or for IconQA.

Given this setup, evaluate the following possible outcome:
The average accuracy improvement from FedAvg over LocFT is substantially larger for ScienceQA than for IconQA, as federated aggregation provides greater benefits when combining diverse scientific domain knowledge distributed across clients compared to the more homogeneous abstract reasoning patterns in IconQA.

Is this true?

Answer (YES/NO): YES